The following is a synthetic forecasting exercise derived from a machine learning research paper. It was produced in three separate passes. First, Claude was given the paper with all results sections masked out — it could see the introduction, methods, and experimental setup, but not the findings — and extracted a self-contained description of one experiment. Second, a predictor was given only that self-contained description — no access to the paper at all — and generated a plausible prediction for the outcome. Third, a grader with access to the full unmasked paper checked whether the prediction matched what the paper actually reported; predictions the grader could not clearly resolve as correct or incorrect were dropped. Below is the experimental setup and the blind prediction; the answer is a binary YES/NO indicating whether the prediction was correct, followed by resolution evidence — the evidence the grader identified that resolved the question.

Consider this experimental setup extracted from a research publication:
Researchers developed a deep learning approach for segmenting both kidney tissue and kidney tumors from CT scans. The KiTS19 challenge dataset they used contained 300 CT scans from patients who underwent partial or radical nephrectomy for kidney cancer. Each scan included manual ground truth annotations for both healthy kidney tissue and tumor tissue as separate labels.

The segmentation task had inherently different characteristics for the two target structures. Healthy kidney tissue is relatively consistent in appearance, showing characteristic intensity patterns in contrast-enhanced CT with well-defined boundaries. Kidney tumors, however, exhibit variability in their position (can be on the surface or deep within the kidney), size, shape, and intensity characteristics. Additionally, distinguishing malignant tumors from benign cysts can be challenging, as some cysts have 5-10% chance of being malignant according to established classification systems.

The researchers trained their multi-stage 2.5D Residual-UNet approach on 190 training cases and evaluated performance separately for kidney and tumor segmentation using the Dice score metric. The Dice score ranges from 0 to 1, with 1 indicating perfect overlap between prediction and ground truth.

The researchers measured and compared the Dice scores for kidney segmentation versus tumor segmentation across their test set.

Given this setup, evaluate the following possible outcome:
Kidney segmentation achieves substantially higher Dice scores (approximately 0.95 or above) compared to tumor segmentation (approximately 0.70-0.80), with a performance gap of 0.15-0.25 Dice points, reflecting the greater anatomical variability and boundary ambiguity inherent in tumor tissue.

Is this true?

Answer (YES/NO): YES